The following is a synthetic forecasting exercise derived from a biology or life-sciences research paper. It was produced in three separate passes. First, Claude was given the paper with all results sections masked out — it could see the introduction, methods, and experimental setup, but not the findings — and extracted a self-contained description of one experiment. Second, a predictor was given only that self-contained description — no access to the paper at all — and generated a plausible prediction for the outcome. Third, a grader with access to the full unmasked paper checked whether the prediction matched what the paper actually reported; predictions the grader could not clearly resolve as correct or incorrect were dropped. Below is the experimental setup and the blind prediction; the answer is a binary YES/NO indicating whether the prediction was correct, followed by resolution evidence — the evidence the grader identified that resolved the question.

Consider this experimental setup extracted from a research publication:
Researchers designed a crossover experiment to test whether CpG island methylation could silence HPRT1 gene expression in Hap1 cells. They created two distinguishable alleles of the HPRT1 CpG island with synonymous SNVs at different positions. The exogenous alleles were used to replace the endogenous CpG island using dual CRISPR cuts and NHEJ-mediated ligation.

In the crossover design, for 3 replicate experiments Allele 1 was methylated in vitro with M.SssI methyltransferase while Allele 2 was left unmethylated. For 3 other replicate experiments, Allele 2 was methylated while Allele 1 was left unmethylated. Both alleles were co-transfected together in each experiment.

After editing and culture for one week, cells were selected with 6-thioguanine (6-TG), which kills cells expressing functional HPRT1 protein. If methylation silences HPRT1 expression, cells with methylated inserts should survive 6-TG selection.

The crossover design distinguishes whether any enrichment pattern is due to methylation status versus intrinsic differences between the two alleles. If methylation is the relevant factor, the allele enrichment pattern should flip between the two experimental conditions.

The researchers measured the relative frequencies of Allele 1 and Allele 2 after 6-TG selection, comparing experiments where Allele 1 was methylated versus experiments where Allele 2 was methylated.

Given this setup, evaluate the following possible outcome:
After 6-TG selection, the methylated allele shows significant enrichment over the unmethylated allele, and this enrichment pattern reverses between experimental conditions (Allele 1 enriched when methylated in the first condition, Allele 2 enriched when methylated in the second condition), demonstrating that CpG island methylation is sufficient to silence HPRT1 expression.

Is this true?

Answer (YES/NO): YES